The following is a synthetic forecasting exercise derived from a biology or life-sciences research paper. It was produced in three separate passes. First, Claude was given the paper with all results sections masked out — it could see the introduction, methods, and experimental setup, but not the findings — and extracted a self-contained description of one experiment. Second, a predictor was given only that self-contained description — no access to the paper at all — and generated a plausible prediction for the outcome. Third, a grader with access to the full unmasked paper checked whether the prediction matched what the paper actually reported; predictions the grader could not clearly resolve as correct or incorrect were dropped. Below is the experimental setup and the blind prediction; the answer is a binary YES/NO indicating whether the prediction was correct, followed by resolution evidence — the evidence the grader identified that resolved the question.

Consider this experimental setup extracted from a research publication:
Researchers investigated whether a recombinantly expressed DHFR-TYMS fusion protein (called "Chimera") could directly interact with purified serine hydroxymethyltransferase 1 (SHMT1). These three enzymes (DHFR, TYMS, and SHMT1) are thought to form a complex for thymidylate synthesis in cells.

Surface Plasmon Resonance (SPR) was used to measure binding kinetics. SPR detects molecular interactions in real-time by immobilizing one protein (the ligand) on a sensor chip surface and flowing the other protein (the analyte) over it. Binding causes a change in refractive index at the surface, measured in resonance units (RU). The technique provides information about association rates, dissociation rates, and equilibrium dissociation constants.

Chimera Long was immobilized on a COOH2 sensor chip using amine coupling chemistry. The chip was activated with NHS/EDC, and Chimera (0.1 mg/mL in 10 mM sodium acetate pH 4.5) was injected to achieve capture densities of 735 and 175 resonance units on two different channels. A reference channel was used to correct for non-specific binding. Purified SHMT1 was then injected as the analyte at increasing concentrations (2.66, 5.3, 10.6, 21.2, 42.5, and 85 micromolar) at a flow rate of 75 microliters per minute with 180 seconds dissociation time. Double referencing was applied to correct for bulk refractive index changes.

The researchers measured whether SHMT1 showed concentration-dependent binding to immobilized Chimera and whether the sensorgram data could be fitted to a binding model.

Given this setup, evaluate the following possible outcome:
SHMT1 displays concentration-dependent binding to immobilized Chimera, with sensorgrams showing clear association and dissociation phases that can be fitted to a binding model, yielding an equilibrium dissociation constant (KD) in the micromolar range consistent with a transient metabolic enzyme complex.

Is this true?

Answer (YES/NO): YES